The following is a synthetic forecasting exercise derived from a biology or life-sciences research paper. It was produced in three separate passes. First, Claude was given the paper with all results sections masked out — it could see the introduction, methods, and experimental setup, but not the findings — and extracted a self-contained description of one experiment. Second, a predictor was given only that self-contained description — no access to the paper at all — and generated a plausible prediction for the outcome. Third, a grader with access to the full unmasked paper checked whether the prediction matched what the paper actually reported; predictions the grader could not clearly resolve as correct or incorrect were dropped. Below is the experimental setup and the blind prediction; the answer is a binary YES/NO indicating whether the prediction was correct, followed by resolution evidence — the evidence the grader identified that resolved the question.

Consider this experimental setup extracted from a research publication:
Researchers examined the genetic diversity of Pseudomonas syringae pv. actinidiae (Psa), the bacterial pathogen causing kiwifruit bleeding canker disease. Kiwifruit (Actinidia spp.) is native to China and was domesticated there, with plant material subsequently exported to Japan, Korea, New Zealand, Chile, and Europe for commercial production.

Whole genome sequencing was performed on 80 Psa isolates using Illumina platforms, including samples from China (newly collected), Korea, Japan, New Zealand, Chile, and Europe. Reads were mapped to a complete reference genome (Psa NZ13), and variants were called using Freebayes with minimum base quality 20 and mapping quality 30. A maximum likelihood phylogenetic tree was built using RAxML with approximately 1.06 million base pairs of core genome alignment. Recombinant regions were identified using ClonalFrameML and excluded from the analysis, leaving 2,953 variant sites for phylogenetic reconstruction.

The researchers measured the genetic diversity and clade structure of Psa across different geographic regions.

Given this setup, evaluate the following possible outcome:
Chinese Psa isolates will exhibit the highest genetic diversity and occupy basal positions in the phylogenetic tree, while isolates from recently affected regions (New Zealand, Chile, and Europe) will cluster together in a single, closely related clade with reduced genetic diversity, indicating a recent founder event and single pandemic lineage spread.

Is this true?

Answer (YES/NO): NO